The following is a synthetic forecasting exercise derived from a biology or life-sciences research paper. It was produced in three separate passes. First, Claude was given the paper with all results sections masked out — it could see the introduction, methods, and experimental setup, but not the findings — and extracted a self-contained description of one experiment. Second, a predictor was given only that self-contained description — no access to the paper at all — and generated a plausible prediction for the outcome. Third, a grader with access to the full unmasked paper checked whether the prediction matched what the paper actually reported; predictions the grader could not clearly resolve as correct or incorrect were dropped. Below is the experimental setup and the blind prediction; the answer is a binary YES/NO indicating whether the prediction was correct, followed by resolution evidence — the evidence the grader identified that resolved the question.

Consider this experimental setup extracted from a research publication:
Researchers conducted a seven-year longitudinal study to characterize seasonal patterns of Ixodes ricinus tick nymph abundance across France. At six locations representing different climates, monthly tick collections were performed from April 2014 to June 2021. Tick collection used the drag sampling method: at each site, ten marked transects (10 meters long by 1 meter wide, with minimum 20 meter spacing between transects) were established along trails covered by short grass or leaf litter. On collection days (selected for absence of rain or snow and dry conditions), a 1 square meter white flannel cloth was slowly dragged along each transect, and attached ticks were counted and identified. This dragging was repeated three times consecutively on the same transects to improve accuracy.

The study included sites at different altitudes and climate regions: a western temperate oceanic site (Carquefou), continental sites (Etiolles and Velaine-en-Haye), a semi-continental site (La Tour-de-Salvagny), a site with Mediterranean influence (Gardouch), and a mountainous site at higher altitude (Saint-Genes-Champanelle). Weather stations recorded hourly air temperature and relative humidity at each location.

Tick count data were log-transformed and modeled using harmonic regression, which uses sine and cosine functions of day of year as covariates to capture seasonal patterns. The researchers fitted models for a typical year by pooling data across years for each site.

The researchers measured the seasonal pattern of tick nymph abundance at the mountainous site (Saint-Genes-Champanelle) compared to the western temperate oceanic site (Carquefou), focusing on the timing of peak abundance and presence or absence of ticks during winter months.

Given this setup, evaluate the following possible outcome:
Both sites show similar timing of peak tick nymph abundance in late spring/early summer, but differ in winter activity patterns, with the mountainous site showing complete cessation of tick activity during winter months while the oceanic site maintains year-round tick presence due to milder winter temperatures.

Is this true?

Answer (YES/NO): NO